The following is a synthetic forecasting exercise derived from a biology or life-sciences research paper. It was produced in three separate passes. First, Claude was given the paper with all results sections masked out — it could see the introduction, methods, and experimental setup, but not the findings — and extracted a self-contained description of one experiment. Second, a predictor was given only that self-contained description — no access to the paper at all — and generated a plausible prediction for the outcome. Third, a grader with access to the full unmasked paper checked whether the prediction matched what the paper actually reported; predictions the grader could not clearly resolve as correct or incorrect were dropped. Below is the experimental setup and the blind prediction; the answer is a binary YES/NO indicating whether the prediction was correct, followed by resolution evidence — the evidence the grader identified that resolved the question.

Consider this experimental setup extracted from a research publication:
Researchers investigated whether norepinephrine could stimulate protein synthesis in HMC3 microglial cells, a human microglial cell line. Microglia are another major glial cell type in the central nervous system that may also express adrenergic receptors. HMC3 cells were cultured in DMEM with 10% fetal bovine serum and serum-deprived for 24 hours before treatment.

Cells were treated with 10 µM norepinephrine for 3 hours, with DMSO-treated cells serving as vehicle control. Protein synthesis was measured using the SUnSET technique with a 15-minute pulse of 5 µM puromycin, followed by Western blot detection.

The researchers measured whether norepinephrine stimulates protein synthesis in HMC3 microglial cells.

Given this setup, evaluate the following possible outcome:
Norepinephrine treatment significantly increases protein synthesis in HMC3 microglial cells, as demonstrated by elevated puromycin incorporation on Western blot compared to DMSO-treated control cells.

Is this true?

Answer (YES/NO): NO